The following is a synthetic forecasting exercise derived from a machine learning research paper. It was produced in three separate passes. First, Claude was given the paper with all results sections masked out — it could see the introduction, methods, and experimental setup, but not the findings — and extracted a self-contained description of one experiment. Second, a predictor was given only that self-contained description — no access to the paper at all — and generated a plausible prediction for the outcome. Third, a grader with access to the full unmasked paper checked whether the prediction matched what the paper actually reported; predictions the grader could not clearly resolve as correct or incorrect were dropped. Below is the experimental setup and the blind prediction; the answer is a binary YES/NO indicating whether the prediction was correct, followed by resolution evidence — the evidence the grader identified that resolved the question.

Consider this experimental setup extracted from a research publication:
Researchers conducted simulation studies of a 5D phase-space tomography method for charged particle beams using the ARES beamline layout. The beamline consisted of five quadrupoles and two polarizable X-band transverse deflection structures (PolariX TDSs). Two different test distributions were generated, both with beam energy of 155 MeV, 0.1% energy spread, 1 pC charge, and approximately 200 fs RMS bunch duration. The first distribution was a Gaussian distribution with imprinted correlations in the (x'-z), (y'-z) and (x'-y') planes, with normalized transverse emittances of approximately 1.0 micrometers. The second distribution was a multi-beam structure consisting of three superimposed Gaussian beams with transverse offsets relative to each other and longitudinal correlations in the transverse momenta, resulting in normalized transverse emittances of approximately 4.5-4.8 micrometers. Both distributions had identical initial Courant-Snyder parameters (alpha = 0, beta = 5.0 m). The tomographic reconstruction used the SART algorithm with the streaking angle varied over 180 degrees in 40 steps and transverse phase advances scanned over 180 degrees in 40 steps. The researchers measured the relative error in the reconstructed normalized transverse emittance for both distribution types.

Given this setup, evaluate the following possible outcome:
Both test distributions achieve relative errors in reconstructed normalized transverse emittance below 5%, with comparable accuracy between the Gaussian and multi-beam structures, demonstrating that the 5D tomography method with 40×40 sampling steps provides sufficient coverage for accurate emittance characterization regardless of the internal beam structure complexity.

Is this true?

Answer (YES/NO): NO